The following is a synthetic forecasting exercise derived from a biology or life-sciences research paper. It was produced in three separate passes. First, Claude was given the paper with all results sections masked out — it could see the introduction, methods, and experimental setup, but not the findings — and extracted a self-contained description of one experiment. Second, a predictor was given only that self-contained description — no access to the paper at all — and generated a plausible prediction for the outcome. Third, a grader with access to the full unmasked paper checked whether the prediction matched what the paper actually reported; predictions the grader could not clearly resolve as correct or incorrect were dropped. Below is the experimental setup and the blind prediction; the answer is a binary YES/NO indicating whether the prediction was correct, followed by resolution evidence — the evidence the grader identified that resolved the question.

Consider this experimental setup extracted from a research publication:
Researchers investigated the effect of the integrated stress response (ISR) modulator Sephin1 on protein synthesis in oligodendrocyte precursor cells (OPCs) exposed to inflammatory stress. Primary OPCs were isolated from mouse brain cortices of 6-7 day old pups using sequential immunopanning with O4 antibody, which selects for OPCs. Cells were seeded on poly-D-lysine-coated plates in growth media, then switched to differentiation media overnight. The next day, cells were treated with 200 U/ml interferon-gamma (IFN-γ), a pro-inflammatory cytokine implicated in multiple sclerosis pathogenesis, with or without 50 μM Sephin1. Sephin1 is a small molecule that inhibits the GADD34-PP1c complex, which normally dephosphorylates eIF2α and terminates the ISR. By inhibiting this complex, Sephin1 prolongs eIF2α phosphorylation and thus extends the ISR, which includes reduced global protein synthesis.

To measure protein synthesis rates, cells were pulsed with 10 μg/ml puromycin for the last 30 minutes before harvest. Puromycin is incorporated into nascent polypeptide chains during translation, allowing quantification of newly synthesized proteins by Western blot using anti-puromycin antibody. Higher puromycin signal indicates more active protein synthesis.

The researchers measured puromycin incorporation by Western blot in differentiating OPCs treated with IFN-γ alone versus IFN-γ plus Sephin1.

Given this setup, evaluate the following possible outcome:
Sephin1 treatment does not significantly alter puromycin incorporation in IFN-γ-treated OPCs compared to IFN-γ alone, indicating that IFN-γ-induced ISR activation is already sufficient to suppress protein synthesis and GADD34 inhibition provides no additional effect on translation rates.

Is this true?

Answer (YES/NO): NO